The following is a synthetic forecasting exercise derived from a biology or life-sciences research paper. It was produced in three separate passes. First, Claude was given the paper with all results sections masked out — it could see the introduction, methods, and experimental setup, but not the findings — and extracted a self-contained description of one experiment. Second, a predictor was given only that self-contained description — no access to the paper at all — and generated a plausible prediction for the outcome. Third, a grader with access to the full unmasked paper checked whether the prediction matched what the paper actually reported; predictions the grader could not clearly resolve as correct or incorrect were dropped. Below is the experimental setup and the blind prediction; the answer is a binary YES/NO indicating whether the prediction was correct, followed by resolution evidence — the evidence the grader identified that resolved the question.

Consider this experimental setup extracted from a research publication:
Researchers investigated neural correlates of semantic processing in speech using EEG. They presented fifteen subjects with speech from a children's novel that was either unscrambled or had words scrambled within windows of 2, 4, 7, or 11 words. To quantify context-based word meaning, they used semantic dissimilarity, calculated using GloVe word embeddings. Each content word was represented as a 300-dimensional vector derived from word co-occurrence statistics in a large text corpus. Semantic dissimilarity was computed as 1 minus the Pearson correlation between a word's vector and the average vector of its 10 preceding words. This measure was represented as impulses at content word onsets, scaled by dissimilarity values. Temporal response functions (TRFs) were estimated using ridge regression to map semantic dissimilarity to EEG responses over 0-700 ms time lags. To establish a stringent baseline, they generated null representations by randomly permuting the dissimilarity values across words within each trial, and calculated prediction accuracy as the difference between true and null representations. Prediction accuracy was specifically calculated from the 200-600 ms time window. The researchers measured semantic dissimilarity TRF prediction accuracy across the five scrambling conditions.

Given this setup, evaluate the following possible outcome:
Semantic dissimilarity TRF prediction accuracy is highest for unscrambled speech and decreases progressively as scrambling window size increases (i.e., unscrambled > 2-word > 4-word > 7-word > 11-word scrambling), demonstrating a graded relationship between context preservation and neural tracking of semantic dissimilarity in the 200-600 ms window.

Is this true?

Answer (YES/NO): NO